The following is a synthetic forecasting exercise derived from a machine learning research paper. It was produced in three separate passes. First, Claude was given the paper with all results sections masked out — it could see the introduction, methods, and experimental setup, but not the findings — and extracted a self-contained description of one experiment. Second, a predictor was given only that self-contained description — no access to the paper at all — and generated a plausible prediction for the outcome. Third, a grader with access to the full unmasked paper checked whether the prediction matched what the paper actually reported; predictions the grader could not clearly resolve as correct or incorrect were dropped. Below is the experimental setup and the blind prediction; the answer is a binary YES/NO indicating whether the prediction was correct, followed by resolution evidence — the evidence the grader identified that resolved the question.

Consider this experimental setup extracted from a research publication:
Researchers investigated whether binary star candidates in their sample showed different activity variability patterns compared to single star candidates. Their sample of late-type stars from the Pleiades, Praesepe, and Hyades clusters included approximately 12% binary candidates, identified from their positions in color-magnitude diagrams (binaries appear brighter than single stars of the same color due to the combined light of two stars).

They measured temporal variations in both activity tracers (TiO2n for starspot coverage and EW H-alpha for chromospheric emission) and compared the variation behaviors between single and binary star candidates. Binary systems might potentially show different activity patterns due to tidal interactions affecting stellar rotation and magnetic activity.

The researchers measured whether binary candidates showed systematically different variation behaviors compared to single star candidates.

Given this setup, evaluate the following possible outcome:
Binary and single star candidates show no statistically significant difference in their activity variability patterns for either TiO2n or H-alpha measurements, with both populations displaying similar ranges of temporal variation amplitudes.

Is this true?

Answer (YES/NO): YES